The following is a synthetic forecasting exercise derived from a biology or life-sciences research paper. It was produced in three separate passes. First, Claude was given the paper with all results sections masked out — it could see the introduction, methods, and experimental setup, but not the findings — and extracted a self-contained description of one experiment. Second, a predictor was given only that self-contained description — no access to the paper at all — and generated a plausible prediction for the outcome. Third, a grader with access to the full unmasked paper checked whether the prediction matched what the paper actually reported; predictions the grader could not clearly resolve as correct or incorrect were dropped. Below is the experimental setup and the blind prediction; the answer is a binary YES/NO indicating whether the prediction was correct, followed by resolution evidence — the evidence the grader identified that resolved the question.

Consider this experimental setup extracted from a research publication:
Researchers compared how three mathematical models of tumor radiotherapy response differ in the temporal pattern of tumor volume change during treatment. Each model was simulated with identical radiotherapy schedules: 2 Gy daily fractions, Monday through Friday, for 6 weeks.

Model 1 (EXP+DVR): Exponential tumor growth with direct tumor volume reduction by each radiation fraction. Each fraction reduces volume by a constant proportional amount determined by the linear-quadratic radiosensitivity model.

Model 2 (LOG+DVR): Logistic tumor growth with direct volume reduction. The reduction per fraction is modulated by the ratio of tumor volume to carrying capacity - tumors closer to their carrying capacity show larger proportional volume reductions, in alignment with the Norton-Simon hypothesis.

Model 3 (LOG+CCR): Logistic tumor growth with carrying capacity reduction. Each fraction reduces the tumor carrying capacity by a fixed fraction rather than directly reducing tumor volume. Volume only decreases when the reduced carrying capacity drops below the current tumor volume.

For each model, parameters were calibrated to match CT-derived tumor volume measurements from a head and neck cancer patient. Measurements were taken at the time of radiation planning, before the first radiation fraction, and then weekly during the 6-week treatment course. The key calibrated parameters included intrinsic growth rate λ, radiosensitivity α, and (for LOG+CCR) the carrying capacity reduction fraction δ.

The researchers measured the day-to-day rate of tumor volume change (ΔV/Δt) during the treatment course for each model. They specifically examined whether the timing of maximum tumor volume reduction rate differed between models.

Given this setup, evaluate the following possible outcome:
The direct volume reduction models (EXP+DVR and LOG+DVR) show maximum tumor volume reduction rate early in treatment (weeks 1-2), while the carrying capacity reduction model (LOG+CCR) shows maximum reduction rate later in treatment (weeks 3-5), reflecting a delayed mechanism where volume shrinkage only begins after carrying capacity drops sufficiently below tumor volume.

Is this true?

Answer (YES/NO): NO